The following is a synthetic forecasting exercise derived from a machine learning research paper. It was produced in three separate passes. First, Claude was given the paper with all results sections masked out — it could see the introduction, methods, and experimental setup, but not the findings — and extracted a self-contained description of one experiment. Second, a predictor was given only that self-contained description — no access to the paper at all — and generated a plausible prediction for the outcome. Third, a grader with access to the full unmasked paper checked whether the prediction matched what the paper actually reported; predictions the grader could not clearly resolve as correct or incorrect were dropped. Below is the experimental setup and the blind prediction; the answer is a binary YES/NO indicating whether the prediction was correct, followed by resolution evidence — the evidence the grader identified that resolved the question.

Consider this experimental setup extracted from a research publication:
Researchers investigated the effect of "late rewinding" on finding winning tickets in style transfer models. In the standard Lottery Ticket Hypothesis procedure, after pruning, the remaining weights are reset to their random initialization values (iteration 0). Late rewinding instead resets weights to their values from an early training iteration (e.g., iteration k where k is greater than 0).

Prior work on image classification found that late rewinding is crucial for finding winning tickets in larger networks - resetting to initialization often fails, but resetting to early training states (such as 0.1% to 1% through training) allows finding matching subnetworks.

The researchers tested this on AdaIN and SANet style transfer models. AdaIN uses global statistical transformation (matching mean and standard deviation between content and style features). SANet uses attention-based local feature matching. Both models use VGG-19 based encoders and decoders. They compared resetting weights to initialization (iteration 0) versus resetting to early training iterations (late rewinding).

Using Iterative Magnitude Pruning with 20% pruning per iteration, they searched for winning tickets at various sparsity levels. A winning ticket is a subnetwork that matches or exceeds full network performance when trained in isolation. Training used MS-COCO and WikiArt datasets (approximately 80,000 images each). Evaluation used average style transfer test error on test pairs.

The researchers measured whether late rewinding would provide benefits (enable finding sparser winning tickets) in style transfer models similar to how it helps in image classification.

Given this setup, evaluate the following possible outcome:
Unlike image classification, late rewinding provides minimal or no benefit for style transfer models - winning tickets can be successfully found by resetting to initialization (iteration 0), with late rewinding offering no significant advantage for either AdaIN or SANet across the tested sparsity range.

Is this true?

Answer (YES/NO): YES